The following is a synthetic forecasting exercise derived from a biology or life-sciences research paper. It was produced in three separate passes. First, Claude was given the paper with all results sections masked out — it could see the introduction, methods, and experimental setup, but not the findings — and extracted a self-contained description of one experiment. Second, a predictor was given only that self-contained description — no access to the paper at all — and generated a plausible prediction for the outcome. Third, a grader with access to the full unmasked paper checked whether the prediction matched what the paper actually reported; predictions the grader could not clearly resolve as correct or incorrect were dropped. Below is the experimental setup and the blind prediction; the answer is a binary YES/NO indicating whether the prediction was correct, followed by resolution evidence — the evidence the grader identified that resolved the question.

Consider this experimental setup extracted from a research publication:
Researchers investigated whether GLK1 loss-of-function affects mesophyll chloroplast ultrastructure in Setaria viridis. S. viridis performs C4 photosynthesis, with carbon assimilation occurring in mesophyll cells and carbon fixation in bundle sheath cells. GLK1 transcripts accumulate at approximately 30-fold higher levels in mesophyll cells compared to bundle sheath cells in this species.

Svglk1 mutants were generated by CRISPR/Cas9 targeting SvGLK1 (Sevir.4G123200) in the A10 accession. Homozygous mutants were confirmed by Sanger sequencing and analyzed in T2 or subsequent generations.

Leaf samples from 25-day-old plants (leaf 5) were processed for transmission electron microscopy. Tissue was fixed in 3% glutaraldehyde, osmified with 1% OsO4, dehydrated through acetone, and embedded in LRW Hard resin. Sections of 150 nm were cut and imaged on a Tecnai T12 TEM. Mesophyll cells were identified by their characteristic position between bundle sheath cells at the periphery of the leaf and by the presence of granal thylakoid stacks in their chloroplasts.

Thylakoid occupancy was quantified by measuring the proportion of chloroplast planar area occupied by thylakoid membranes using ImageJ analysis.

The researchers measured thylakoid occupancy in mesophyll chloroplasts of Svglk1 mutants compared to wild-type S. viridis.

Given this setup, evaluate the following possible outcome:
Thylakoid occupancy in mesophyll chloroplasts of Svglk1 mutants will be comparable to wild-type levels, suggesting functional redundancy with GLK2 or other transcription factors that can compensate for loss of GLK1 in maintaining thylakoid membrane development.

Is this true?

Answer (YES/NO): YES